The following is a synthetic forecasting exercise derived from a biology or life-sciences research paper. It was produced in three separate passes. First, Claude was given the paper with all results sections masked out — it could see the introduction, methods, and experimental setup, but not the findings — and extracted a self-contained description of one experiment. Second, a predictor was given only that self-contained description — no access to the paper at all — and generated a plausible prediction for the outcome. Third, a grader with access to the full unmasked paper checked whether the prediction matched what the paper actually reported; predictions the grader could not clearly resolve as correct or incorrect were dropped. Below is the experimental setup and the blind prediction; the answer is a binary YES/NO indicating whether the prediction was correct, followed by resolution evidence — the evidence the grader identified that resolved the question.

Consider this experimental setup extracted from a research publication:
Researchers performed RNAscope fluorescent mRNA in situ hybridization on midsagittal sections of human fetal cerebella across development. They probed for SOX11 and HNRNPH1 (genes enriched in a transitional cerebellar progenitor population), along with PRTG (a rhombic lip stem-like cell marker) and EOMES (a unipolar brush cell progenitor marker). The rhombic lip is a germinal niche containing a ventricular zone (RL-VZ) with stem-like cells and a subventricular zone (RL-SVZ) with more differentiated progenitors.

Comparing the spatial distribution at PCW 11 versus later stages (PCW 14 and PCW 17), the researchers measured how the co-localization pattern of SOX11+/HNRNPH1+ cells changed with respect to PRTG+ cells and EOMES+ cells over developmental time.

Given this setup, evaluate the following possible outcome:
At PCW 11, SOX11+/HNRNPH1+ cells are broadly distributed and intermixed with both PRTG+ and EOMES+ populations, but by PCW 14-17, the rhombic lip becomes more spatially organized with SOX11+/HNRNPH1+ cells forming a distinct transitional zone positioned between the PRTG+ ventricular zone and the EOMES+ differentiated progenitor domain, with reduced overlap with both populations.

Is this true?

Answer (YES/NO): NO